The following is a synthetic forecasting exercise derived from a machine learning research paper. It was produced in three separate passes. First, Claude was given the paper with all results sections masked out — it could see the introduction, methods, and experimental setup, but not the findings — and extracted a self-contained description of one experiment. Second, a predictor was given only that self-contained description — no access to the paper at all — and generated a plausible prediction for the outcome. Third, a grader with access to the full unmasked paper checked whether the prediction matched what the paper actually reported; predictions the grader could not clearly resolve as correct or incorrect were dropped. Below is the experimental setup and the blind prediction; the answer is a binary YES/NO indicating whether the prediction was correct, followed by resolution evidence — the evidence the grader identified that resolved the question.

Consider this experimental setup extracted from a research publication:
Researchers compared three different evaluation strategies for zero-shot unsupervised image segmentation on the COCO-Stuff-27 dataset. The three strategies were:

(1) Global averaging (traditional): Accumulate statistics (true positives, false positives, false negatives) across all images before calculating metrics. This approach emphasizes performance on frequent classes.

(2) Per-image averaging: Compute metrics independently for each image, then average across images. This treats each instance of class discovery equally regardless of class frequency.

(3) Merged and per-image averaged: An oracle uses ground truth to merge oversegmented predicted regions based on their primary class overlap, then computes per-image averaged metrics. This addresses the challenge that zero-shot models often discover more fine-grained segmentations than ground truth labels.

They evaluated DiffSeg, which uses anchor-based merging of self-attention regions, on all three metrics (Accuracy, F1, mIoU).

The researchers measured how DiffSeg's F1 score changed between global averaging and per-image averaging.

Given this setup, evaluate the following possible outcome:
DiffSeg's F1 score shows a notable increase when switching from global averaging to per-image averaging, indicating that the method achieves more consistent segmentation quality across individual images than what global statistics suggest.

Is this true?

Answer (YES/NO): YES